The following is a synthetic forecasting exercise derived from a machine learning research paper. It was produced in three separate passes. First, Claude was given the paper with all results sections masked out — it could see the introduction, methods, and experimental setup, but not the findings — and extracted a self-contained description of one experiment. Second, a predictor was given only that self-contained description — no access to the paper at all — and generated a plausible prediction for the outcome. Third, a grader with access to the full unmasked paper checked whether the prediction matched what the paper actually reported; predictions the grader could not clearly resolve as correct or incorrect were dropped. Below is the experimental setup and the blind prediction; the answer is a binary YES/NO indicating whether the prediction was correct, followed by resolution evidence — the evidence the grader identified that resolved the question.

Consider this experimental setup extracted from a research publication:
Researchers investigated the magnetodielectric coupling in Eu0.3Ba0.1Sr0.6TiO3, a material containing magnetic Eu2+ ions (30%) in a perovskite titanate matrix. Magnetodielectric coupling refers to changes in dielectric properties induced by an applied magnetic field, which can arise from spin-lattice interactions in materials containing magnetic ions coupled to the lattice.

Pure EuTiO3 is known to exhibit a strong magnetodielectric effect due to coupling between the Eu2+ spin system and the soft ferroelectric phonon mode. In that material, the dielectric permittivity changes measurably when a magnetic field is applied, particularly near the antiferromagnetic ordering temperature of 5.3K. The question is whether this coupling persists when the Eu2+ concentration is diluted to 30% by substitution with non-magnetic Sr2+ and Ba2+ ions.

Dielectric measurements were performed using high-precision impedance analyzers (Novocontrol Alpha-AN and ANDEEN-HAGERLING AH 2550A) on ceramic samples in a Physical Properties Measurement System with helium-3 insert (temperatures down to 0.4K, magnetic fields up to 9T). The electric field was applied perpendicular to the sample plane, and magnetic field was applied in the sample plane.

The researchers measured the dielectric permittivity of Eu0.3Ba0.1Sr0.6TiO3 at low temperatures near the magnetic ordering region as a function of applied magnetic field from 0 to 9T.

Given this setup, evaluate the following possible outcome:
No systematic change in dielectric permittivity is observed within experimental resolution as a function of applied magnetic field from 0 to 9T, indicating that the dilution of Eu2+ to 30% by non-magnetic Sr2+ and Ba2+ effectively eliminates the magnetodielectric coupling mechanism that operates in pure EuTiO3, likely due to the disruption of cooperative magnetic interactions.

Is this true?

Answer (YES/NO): NO